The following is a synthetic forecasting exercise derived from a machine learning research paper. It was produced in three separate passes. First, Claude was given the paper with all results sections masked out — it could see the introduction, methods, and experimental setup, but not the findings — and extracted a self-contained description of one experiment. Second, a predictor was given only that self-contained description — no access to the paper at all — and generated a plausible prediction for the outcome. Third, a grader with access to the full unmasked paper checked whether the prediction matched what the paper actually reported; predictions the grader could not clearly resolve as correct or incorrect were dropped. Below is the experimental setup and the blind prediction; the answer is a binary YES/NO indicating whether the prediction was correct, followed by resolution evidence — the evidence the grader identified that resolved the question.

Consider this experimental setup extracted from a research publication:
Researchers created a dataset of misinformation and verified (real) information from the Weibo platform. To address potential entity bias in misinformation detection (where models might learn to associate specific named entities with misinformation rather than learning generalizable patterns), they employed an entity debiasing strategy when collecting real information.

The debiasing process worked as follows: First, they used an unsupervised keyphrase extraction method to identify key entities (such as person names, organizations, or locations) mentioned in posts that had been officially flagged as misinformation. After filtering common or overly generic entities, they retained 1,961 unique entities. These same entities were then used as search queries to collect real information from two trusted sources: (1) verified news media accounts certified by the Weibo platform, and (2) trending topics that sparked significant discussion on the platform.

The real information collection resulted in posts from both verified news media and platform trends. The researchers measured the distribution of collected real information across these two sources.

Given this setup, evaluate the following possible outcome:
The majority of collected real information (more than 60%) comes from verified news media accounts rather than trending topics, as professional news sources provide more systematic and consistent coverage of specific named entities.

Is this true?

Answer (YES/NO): NO